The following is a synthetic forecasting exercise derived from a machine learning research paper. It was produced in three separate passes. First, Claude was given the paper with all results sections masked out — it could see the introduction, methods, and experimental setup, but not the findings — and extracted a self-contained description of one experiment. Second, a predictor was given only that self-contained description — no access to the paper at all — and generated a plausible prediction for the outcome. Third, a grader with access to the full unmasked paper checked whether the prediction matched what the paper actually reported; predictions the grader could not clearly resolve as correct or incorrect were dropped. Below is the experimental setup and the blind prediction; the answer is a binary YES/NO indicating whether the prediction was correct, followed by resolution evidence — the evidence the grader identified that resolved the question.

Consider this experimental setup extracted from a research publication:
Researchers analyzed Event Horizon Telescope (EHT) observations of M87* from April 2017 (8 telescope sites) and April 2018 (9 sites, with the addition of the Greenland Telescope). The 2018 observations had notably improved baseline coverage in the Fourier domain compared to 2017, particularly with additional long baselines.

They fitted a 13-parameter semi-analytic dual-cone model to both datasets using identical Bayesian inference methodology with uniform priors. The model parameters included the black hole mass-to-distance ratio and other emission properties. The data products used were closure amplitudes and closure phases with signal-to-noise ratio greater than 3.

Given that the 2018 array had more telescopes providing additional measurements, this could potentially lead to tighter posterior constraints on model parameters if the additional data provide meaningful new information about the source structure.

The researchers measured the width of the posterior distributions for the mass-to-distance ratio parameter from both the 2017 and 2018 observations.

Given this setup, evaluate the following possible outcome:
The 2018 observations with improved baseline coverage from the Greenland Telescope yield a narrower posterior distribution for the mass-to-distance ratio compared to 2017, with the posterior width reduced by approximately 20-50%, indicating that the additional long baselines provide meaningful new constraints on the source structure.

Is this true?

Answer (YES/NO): YES